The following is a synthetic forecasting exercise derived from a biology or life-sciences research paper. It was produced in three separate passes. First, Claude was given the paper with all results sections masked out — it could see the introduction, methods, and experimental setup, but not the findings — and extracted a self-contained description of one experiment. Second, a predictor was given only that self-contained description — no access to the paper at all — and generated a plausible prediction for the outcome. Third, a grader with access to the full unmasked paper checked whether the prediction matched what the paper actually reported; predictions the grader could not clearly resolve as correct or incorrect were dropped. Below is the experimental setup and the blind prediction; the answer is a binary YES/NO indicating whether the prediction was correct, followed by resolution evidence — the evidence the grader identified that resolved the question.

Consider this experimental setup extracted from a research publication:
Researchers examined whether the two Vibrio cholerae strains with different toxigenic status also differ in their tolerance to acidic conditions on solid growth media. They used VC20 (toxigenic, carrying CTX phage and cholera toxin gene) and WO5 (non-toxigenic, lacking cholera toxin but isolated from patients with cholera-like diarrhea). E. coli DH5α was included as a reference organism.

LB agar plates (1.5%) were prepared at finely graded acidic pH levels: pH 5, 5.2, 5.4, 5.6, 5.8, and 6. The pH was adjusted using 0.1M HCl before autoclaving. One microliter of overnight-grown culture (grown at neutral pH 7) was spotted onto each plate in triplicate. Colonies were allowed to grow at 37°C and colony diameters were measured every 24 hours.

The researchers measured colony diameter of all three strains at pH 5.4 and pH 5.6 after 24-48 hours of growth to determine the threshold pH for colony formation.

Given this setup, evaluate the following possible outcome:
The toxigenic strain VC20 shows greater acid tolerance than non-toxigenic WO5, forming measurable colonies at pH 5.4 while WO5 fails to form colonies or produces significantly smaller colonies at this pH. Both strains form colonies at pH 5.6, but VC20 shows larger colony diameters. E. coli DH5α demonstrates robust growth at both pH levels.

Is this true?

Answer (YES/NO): NO